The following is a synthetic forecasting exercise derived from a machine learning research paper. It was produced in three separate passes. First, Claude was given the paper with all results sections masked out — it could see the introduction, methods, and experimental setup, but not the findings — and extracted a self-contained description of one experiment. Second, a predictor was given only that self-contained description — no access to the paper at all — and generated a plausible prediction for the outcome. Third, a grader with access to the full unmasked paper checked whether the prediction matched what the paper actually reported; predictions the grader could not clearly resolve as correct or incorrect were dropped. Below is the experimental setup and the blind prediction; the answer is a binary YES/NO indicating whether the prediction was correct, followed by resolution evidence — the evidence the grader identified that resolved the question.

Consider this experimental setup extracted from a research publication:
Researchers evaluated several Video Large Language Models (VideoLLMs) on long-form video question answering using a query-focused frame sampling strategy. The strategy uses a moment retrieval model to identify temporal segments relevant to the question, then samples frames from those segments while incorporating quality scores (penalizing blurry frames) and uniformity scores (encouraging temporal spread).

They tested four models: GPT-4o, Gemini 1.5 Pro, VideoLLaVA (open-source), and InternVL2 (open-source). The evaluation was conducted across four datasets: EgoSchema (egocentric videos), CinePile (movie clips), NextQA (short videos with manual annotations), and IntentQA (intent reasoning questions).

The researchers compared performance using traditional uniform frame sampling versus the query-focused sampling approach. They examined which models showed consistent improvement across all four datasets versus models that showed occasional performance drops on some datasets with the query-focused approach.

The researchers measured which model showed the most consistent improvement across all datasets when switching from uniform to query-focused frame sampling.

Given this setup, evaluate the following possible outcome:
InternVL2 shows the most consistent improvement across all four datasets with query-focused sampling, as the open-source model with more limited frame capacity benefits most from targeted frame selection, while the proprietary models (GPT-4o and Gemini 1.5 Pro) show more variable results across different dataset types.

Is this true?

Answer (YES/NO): YES